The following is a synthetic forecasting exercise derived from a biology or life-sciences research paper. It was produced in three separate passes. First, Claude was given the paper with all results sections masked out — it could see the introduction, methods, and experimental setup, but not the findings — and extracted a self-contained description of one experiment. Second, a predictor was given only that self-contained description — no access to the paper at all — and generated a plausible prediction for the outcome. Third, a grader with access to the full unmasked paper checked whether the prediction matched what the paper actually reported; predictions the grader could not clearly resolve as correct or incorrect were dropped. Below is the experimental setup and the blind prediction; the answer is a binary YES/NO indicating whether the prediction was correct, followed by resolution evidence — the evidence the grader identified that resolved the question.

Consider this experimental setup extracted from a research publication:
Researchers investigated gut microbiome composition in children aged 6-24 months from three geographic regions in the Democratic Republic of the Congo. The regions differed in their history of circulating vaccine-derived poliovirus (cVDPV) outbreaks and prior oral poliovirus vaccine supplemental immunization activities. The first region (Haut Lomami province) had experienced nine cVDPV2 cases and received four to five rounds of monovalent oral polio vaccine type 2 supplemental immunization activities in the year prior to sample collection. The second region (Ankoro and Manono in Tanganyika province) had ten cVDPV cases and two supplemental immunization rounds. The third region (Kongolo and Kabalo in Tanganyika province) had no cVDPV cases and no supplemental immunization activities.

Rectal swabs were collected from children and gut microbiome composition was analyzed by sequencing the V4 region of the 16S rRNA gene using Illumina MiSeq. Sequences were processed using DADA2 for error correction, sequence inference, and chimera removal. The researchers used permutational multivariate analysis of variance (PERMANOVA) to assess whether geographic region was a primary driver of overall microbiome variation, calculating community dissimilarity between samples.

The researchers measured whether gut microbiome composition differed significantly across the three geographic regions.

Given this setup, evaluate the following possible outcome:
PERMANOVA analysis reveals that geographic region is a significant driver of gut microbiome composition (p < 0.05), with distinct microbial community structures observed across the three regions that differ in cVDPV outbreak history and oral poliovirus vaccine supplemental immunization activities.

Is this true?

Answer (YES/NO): YES